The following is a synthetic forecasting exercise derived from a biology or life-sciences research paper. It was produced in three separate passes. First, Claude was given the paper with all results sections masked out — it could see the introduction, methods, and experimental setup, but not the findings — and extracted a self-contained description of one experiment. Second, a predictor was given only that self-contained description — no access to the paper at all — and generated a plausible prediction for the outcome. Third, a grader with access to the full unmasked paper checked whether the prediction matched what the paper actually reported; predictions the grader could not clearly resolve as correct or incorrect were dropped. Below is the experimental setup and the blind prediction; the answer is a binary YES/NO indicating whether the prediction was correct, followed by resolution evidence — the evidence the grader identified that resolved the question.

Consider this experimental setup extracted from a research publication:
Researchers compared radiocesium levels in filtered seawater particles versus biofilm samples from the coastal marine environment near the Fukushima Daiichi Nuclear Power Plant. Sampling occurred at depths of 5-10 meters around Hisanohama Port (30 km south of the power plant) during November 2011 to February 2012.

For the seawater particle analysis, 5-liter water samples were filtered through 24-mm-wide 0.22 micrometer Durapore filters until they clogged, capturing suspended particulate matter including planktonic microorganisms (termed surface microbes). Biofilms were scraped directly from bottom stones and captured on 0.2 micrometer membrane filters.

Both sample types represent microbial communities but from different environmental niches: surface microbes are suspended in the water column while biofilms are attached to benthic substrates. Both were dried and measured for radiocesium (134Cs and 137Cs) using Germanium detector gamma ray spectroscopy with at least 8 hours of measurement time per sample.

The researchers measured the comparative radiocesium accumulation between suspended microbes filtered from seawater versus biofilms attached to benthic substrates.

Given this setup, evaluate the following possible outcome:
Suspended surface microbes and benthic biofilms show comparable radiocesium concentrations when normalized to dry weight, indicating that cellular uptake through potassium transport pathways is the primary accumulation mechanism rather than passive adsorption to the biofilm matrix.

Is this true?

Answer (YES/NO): NO